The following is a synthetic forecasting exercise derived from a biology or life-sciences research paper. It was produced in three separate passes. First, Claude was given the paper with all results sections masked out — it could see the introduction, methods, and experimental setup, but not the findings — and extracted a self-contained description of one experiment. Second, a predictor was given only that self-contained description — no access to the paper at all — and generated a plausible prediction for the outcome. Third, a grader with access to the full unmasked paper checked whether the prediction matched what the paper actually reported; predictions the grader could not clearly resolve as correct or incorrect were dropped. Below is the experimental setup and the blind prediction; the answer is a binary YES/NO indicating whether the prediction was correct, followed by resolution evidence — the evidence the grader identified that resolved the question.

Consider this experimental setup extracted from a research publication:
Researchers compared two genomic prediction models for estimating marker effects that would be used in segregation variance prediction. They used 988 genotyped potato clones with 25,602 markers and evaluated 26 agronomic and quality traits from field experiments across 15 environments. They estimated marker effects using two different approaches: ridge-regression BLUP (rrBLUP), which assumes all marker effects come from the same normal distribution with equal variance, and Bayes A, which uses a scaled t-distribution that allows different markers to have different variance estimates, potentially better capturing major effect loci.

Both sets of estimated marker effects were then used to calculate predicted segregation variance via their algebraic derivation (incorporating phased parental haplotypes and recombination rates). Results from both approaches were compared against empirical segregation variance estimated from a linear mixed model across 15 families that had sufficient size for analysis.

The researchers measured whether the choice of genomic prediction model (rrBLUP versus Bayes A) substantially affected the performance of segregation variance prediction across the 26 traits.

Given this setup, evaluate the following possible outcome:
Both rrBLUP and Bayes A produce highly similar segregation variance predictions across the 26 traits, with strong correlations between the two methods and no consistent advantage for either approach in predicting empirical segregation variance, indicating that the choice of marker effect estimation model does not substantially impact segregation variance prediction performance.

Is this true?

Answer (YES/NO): YES